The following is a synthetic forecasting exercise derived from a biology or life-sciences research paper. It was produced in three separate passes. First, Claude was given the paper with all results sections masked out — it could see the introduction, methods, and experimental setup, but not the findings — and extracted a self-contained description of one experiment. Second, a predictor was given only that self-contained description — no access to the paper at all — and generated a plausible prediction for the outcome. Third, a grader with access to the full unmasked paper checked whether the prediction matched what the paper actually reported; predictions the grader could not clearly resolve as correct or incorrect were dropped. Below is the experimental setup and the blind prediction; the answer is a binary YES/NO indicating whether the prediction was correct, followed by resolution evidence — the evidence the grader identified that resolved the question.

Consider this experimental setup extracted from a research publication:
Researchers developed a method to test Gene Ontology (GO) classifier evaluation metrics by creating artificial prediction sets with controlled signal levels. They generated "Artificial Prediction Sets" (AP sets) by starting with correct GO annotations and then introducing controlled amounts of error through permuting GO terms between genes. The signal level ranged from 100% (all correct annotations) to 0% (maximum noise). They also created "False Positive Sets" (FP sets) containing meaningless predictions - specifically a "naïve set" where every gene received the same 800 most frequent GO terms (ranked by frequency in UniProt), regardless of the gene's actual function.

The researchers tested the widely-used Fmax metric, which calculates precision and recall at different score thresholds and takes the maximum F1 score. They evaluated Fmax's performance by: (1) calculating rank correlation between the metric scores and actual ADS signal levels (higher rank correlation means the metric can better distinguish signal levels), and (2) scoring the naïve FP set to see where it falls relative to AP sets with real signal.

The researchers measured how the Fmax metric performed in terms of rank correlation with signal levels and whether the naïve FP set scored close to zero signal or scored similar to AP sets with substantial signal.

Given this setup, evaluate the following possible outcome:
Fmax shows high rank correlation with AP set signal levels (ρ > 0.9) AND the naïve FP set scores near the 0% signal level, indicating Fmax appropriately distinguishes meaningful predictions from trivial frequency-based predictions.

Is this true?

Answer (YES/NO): NO